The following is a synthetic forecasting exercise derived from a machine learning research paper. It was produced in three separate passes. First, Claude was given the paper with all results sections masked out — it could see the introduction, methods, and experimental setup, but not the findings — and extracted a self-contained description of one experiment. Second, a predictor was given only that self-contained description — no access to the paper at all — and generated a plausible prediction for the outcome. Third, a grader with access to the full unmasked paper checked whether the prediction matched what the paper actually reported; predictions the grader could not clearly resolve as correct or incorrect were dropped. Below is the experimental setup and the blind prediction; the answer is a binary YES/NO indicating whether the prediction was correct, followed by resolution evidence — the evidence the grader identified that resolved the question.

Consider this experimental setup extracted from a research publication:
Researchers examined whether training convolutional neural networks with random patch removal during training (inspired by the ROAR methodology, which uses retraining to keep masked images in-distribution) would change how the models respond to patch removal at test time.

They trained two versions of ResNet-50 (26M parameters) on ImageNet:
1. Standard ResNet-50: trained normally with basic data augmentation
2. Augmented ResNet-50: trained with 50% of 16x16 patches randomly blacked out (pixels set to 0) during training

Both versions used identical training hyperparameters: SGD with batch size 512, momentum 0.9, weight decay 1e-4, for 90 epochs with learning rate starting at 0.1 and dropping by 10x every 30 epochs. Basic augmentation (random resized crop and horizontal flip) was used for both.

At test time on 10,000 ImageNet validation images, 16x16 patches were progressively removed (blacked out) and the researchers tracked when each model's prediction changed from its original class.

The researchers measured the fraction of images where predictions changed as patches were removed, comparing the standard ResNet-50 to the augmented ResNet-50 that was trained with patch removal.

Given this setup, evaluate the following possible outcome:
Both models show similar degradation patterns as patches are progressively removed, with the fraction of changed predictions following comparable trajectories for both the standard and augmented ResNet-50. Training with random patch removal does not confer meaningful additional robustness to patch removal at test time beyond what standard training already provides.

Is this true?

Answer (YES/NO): NO